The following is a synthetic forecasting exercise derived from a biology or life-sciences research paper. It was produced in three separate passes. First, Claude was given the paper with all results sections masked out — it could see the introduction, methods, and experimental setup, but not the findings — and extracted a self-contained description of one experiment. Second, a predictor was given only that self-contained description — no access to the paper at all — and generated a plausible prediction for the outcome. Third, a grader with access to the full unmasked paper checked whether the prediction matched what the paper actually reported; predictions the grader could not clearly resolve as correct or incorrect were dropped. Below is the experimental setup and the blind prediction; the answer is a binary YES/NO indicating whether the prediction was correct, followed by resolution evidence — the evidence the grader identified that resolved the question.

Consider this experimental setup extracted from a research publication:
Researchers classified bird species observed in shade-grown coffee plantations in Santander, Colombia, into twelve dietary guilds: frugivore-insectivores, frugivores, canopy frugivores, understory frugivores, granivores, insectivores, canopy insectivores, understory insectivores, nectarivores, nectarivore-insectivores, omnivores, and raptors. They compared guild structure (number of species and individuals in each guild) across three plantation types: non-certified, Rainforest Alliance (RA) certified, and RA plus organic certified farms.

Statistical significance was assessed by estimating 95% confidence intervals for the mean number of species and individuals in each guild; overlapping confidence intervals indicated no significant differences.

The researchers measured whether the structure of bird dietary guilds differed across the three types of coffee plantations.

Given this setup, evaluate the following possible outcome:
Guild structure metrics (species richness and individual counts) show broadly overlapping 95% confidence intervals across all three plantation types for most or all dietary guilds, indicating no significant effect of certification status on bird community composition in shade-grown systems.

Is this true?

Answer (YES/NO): YES